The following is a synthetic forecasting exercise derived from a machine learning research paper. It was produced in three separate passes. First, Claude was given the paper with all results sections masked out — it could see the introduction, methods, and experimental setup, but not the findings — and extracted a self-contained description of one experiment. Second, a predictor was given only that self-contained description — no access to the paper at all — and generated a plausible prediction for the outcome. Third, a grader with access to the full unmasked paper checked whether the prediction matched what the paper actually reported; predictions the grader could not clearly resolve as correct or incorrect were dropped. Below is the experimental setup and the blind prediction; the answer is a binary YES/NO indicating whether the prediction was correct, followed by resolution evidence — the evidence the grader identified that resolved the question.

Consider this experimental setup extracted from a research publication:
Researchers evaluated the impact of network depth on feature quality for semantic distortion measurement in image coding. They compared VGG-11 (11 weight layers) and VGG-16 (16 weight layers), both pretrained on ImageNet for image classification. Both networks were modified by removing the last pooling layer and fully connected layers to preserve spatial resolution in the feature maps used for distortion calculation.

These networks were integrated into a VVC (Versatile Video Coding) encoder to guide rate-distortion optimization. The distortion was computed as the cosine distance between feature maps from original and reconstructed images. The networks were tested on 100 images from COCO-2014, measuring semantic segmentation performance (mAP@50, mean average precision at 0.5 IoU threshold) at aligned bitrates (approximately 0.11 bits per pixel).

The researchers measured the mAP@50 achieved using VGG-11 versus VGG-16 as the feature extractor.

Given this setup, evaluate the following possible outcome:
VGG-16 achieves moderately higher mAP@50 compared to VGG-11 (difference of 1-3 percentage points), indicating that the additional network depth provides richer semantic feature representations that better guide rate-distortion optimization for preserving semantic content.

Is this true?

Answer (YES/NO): NO